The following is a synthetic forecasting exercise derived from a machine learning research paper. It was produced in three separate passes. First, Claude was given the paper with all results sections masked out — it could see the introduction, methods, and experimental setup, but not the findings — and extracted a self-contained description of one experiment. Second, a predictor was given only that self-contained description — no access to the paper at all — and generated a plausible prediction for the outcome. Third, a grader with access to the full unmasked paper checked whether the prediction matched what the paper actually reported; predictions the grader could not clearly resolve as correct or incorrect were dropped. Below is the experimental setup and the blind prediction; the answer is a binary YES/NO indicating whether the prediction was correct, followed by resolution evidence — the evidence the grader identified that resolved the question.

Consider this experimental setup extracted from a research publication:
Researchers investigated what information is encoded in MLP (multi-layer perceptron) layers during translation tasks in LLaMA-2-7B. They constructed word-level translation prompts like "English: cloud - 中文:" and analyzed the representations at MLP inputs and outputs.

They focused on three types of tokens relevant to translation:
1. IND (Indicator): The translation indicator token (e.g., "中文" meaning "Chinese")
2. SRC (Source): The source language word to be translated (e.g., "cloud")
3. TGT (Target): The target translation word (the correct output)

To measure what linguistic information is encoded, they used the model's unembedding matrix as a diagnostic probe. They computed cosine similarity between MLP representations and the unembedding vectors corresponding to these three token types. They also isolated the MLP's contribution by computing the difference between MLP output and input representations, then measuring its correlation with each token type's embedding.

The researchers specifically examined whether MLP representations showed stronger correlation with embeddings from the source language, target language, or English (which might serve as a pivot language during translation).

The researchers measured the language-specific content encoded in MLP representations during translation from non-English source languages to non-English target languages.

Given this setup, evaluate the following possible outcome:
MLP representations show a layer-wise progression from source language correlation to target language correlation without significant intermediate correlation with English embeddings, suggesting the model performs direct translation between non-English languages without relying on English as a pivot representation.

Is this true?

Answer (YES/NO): NO